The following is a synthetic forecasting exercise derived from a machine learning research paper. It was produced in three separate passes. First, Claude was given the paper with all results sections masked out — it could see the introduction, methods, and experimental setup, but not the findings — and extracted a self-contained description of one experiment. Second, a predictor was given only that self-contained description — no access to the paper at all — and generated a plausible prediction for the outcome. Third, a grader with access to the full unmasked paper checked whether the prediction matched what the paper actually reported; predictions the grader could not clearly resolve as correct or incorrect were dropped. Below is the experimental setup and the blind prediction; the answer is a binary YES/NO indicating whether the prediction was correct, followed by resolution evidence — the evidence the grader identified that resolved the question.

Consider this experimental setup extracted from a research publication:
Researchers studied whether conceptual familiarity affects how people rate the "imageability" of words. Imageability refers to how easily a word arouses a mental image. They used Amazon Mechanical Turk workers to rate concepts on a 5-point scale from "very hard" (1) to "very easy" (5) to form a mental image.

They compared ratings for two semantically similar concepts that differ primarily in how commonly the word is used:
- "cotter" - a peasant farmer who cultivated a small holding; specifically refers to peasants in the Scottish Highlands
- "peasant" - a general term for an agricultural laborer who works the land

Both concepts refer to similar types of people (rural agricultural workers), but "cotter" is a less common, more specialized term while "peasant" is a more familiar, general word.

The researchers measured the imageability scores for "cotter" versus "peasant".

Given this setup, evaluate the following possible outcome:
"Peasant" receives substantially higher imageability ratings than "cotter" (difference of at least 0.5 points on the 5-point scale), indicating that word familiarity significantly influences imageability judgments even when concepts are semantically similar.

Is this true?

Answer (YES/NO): YES